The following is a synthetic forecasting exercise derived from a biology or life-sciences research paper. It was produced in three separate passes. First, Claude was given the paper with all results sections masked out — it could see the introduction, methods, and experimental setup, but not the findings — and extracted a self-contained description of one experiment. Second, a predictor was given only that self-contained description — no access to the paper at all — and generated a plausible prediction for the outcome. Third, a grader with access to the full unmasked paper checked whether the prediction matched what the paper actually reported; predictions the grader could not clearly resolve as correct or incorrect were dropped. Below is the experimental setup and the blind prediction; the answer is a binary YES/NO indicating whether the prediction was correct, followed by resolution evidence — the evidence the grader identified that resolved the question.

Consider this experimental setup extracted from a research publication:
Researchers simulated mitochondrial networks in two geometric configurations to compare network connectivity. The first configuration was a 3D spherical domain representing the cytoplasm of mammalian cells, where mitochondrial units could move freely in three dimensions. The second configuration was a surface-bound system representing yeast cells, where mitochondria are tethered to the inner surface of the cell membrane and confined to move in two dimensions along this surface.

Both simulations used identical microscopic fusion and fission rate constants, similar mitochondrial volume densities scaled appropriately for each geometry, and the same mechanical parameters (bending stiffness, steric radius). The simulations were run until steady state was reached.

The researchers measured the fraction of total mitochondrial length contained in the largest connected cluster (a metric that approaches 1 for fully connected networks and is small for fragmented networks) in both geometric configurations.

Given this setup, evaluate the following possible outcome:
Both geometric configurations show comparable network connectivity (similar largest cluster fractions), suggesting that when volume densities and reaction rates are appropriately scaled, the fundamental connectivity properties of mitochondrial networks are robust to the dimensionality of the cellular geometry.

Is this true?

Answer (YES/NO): NO